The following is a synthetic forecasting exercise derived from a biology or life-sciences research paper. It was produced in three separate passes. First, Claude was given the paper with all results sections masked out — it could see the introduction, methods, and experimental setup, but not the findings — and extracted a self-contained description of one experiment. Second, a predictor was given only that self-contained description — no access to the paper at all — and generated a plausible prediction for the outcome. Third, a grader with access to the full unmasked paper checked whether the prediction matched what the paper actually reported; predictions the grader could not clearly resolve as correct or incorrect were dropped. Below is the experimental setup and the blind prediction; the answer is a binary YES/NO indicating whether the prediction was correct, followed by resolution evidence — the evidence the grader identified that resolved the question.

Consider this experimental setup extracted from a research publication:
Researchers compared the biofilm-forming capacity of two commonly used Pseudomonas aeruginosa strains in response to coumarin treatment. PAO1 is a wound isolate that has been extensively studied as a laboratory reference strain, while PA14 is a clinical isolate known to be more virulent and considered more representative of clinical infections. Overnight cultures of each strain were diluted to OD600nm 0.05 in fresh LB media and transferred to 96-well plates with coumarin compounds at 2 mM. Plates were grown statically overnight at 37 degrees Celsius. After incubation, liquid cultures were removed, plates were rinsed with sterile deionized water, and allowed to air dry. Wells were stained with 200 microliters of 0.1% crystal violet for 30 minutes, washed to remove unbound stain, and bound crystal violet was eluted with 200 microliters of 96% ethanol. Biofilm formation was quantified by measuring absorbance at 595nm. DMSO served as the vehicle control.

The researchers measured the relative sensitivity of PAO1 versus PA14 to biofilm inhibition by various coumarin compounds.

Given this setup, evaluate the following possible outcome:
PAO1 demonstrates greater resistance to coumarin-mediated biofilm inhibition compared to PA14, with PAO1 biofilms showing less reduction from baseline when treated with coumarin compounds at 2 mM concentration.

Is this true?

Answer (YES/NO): NO